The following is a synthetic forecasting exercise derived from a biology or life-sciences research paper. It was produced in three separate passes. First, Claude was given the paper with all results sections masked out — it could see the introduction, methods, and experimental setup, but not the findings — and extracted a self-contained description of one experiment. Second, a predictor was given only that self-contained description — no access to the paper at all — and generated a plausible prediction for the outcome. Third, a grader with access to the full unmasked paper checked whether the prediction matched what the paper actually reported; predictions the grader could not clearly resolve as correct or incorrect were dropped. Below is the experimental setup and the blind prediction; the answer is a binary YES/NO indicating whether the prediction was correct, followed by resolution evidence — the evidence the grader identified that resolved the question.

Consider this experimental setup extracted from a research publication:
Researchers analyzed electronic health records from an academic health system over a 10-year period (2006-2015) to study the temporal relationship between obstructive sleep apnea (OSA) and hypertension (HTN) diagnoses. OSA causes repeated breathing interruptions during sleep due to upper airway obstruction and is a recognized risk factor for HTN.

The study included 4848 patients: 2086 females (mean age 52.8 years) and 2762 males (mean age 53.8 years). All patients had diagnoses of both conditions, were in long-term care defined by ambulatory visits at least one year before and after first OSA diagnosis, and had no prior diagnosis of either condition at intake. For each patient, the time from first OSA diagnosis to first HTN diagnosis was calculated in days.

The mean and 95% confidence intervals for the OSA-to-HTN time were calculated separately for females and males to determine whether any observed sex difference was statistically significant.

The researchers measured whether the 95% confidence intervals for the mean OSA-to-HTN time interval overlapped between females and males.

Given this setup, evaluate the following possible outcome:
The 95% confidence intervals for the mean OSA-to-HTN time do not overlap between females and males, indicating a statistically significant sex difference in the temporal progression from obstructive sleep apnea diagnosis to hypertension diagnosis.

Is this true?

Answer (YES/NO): YES